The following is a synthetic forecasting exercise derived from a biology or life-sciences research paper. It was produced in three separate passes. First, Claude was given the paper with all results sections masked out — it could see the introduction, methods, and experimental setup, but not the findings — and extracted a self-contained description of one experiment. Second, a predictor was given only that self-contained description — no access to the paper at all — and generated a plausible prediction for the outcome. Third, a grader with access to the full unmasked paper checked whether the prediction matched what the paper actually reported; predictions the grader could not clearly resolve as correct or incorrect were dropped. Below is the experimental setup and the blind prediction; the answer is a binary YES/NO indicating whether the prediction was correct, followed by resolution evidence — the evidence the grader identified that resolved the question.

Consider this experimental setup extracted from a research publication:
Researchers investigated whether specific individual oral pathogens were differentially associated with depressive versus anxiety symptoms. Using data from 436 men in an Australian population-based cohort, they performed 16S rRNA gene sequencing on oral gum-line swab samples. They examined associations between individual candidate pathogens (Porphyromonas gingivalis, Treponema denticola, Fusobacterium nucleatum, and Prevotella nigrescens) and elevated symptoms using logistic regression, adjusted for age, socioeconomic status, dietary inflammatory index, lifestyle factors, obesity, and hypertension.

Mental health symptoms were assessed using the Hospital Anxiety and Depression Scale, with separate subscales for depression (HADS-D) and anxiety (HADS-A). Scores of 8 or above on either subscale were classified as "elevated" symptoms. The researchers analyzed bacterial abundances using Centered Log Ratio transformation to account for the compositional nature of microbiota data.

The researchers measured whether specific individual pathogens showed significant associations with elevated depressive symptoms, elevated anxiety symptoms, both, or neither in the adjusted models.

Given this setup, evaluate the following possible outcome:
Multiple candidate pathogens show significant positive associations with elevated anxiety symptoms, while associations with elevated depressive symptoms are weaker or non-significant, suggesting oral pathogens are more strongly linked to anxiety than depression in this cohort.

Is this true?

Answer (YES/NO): NO